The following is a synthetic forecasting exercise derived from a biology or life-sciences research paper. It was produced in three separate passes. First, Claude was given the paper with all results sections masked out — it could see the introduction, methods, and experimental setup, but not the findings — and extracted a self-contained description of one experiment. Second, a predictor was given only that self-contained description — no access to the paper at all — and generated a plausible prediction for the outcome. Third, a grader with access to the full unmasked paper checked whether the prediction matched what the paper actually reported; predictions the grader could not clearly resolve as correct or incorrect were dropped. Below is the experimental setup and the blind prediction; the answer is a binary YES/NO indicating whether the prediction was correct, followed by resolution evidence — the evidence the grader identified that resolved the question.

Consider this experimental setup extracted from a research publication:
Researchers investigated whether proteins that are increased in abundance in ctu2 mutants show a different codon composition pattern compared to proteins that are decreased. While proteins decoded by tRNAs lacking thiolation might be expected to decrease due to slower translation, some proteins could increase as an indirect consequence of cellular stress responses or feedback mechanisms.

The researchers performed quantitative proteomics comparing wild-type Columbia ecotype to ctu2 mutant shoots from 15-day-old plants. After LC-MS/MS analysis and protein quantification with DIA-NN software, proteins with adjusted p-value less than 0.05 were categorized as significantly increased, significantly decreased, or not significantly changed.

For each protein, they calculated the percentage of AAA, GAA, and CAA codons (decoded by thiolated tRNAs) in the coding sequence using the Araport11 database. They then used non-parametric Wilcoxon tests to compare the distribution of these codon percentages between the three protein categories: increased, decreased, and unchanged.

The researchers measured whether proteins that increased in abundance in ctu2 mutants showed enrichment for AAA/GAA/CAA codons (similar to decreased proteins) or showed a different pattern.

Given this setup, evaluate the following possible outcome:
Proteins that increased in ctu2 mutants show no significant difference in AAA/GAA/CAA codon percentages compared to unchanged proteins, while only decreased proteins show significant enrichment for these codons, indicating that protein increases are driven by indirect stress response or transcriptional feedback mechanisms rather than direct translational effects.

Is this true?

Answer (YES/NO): NO